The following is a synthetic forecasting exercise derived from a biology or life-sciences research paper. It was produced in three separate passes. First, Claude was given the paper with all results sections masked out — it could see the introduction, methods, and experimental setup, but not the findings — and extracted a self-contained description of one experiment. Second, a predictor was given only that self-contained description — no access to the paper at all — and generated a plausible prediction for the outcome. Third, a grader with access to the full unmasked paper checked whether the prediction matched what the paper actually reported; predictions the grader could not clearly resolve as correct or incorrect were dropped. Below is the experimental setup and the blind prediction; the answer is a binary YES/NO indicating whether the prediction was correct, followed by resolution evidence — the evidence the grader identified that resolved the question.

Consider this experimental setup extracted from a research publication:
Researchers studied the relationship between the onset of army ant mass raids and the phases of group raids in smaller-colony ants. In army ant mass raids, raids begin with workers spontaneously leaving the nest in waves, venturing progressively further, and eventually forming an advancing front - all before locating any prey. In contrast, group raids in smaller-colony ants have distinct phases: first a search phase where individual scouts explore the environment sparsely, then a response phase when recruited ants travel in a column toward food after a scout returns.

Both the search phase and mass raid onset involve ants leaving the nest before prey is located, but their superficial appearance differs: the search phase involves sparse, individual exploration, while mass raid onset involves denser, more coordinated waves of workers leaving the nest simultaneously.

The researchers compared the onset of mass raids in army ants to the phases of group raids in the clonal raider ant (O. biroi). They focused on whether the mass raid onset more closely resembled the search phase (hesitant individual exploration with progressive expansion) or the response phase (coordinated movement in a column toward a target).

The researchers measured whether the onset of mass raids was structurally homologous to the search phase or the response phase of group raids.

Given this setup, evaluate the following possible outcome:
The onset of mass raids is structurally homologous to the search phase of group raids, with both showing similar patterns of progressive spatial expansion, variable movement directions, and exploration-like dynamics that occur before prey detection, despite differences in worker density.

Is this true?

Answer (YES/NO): YES